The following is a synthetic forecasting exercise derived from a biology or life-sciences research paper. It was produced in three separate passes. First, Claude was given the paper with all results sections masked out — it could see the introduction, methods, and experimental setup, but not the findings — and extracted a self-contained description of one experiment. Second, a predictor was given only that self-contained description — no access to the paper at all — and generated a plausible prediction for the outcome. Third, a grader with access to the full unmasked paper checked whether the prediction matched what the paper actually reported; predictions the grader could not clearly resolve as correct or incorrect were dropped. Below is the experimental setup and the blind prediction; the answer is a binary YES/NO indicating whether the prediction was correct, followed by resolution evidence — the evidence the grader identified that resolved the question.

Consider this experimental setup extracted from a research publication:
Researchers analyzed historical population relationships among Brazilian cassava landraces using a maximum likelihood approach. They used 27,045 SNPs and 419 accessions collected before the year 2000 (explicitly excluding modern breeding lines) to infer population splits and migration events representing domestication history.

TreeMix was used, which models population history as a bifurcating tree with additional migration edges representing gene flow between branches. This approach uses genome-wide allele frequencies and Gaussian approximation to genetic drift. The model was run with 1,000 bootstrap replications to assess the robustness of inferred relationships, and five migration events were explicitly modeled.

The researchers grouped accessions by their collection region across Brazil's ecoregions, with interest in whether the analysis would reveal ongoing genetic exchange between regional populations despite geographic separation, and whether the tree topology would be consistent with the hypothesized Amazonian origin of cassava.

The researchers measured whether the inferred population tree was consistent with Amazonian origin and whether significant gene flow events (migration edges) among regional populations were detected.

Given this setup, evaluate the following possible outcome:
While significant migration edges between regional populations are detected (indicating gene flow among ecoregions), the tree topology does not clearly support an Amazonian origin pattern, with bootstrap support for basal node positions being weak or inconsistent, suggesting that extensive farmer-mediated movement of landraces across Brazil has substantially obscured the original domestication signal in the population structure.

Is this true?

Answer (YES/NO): NO